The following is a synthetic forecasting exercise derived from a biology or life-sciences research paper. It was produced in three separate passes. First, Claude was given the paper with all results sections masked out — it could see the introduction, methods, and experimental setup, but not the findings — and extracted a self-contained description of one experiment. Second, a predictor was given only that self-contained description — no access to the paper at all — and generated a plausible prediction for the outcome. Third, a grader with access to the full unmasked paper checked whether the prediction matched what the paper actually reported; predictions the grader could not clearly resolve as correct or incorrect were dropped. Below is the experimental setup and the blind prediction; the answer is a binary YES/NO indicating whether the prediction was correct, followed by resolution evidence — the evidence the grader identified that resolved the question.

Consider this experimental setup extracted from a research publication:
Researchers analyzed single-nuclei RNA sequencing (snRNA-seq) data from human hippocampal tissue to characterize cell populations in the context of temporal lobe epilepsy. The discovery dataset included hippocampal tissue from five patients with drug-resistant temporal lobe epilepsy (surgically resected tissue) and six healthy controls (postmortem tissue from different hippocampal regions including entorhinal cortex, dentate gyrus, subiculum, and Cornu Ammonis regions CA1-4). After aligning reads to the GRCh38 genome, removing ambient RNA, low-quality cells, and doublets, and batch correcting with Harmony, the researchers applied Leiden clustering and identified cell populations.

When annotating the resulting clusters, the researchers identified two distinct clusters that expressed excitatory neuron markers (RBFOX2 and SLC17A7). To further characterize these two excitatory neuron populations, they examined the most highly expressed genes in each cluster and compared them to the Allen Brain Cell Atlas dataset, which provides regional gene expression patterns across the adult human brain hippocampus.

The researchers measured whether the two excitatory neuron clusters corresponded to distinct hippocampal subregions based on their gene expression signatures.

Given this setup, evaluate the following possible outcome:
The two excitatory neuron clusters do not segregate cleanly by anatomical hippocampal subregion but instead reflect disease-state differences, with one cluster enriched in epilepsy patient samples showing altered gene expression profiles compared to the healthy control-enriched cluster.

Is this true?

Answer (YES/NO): NO